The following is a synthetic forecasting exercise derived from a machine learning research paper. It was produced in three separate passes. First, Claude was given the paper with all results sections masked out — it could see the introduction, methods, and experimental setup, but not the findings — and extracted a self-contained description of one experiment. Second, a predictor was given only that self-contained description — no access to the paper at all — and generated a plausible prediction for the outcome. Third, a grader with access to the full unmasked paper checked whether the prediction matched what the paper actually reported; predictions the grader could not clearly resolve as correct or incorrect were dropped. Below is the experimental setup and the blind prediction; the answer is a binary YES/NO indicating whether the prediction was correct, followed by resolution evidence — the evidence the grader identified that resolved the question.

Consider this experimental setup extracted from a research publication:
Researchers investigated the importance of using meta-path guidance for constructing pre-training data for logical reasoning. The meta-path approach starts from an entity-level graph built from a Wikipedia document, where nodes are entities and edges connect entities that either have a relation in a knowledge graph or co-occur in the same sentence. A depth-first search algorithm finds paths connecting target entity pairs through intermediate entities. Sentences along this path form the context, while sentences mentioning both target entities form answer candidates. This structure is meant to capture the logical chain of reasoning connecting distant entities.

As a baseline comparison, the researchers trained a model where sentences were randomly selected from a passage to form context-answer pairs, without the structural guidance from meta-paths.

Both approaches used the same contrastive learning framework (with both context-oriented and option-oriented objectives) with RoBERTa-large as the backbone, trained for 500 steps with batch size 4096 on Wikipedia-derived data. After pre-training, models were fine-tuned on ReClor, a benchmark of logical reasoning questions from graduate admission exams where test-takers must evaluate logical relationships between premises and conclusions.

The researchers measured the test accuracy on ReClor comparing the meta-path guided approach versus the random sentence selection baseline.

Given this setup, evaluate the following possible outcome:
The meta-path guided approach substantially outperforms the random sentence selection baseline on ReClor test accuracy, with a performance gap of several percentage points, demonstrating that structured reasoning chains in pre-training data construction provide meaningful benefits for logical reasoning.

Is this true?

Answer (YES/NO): NO